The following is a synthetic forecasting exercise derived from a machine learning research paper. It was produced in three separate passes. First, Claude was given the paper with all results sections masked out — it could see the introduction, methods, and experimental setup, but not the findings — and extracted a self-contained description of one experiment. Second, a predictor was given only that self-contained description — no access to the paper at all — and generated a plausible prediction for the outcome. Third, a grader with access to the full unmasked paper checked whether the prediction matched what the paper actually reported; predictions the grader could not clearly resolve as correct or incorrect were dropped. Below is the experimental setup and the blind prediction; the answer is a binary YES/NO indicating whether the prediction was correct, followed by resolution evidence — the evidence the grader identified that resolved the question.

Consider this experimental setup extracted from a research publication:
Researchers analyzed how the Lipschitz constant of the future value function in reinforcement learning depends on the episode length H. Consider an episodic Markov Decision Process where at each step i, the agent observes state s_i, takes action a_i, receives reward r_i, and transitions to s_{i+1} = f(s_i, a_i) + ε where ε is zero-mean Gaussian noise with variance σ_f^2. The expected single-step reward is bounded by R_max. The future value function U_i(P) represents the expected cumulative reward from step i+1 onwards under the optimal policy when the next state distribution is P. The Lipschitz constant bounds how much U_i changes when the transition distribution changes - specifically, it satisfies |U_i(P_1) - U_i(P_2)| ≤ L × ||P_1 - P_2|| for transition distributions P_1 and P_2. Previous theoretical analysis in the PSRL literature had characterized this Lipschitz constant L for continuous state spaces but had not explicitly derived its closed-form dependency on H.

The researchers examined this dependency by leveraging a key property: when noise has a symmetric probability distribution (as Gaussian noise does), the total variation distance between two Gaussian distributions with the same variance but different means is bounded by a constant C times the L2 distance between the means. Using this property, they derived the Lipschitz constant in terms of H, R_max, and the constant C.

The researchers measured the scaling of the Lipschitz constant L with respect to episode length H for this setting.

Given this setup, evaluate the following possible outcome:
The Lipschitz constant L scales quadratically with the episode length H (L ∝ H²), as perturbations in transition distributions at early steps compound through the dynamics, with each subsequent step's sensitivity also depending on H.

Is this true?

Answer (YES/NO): NO